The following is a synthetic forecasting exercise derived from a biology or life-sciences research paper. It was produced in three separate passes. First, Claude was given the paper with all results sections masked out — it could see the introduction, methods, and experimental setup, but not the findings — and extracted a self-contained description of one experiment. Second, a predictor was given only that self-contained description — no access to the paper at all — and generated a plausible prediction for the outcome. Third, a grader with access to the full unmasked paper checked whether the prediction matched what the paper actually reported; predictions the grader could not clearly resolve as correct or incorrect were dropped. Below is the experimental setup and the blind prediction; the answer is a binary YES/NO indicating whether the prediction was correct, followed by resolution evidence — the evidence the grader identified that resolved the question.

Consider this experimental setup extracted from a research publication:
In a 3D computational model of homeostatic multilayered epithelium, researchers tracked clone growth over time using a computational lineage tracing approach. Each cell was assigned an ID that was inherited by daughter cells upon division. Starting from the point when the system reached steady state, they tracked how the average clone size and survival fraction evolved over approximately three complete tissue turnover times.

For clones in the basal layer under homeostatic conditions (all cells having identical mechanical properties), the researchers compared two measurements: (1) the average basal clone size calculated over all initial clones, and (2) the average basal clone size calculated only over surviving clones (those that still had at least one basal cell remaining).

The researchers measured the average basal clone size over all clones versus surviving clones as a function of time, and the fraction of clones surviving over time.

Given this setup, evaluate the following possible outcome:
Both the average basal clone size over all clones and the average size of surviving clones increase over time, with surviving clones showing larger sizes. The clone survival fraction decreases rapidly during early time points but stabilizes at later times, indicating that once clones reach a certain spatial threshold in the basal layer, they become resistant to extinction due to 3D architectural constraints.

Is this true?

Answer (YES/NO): NO